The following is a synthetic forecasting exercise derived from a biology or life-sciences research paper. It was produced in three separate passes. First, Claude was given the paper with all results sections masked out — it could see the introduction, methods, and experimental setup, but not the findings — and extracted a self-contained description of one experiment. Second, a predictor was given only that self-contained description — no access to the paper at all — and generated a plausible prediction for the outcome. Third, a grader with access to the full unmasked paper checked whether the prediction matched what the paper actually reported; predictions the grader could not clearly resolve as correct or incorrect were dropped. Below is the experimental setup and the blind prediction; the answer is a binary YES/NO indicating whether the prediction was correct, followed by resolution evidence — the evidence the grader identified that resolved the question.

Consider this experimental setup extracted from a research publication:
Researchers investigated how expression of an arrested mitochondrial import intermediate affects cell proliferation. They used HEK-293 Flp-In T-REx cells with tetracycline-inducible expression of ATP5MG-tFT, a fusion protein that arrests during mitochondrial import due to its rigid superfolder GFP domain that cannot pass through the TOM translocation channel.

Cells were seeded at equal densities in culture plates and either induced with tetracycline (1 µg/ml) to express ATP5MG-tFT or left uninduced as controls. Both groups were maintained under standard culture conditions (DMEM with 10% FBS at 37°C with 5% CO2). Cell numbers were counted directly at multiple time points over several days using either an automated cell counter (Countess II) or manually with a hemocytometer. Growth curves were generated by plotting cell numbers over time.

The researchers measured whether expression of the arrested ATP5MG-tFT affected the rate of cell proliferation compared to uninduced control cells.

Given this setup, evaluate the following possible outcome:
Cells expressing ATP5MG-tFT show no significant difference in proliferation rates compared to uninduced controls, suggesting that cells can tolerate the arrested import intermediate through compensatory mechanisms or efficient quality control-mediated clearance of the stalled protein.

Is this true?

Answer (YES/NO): NO